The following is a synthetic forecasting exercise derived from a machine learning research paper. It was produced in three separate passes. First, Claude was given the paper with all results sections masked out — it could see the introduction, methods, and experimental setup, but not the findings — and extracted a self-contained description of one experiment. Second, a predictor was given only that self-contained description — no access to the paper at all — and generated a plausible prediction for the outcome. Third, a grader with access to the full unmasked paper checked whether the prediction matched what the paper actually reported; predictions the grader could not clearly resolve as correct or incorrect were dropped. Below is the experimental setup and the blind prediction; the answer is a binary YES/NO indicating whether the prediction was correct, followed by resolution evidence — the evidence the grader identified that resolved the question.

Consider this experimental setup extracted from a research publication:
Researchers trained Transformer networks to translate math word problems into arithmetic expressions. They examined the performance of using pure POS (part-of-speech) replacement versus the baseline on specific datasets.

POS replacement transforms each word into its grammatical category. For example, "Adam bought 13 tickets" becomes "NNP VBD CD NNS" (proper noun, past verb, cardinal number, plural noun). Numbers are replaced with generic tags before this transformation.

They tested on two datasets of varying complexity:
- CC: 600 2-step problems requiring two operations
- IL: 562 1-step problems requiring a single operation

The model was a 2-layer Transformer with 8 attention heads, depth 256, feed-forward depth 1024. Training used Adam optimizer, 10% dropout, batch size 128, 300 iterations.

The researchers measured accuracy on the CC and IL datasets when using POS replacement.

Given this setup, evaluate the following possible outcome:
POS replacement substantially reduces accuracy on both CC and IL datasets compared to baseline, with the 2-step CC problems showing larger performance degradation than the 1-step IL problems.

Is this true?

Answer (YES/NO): NO